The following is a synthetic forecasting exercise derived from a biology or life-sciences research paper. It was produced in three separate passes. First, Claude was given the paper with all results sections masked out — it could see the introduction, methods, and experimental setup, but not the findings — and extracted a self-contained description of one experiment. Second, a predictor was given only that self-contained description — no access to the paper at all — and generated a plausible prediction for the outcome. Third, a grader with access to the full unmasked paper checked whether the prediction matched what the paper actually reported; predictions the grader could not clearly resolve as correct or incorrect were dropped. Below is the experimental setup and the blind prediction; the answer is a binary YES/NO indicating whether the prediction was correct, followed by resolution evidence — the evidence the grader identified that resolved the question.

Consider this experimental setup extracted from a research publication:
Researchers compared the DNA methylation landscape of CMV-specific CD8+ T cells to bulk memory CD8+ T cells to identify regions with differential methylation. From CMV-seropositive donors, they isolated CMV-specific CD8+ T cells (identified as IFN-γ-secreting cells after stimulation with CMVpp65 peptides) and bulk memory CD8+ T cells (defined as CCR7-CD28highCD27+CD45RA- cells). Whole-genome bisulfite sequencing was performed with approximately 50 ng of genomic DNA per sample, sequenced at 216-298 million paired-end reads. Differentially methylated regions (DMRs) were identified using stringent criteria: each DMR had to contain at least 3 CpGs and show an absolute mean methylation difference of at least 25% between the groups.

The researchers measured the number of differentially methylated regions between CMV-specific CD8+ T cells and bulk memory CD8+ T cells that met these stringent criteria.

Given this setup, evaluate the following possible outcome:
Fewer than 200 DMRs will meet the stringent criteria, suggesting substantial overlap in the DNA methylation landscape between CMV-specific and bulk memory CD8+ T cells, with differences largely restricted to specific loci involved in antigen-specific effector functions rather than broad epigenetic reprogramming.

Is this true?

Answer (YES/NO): YES